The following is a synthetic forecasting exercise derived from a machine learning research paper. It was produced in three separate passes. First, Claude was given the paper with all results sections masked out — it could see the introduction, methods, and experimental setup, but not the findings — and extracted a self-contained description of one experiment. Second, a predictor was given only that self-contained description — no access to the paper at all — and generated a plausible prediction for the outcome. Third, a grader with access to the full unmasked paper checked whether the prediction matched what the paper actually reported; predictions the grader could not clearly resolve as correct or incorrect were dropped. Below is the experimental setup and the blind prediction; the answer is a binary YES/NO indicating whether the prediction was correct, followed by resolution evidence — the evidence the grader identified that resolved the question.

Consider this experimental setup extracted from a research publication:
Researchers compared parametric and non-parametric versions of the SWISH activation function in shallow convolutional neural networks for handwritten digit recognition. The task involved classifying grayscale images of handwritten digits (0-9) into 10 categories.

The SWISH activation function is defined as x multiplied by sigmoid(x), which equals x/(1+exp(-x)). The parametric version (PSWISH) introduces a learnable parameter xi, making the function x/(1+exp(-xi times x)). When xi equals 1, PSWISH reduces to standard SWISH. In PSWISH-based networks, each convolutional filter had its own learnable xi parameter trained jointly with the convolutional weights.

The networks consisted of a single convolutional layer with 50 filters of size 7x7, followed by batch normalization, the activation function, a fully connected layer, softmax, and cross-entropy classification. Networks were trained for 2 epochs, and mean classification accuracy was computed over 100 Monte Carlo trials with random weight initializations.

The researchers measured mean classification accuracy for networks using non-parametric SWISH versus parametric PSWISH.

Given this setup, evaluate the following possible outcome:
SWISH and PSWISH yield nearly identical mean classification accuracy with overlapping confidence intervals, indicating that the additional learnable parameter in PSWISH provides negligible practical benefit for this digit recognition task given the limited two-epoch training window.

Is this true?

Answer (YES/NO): NO